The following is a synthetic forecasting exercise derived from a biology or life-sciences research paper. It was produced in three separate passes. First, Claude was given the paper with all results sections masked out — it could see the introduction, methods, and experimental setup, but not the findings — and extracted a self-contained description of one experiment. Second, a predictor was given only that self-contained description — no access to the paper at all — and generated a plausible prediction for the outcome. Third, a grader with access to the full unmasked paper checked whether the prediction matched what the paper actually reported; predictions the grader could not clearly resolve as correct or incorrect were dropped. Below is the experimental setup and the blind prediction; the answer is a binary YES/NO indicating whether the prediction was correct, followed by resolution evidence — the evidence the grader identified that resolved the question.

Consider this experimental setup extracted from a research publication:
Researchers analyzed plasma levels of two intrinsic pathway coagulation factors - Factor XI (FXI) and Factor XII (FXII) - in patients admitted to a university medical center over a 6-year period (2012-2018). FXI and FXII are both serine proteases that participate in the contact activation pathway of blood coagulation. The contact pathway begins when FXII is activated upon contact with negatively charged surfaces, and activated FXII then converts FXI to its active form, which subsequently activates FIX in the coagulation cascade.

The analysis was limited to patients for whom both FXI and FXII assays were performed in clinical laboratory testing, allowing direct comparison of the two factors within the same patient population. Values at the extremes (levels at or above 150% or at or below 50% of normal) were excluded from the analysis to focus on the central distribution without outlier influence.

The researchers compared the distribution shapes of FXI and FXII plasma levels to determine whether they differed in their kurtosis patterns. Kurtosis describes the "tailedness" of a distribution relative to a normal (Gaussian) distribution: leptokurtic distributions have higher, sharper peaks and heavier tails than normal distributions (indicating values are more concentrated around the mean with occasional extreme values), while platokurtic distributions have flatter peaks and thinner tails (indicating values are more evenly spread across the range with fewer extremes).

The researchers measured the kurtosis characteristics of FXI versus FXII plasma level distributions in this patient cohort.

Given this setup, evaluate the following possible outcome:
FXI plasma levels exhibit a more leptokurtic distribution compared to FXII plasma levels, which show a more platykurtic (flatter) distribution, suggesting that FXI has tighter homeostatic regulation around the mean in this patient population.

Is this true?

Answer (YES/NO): YES